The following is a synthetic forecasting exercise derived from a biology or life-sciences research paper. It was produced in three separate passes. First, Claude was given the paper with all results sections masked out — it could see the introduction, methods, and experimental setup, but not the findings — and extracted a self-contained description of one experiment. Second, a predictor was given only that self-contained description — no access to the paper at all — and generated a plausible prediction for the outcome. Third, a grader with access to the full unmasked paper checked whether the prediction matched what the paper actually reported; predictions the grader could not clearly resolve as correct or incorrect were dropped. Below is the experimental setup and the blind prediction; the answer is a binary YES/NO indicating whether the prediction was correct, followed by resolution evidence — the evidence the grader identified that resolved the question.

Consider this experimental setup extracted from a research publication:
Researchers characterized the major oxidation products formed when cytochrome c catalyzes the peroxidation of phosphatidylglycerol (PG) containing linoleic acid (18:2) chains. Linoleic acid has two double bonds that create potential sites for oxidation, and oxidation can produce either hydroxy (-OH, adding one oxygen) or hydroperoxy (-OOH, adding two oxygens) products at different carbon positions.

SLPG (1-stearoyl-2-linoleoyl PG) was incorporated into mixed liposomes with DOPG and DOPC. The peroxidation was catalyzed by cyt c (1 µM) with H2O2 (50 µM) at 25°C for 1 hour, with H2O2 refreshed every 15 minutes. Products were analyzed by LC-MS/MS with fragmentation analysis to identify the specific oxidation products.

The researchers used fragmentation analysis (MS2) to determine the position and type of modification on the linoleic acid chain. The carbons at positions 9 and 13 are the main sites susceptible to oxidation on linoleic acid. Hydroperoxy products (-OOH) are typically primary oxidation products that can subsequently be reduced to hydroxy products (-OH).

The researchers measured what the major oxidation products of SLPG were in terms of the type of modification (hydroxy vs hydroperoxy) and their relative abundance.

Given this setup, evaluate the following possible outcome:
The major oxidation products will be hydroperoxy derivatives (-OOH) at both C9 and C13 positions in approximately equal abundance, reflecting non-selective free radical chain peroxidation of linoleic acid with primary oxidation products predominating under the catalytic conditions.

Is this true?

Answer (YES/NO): NO